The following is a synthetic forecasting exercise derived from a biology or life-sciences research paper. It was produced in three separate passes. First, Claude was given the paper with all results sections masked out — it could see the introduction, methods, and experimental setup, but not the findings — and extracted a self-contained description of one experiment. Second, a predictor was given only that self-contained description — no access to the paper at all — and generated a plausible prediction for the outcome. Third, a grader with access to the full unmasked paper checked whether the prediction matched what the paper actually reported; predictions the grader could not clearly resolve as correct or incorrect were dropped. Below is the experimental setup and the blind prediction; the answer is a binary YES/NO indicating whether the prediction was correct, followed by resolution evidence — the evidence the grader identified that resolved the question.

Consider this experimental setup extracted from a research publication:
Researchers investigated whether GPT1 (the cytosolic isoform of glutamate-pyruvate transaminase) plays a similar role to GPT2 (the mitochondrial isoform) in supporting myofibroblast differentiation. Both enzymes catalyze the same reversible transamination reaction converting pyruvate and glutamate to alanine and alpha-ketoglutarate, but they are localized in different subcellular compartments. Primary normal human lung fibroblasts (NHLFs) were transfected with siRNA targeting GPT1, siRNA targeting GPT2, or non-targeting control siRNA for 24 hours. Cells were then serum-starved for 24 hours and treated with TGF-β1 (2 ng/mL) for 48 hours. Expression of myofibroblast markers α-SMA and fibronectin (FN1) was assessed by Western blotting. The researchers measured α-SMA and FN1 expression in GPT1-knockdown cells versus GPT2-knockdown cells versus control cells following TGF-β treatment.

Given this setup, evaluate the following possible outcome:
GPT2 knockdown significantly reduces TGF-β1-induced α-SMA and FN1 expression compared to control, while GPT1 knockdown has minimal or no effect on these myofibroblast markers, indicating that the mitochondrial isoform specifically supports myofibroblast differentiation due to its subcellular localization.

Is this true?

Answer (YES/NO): NO